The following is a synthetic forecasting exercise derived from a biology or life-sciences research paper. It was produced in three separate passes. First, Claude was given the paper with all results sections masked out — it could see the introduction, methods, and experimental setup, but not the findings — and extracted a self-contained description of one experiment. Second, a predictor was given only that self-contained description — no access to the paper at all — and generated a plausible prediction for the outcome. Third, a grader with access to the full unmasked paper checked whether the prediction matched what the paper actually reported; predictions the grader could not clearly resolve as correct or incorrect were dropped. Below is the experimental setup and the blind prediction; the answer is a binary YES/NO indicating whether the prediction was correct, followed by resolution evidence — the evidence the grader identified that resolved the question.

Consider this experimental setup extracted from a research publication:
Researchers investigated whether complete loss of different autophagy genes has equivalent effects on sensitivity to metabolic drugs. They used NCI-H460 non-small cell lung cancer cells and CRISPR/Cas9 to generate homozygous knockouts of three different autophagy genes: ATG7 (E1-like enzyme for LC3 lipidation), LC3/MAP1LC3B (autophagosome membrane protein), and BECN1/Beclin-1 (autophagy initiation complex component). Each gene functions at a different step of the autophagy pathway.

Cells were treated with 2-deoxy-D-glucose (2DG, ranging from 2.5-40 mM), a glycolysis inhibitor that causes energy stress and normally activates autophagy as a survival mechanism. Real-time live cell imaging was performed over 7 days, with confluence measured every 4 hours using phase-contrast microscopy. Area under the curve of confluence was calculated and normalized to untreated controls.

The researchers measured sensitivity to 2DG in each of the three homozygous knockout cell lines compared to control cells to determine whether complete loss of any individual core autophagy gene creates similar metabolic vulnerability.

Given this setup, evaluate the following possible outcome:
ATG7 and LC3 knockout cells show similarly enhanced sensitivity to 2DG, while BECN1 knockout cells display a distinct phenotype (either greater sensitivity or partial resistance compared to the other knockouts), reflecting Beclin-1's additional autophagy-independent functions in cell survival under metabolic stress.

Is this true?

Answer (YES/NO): NO